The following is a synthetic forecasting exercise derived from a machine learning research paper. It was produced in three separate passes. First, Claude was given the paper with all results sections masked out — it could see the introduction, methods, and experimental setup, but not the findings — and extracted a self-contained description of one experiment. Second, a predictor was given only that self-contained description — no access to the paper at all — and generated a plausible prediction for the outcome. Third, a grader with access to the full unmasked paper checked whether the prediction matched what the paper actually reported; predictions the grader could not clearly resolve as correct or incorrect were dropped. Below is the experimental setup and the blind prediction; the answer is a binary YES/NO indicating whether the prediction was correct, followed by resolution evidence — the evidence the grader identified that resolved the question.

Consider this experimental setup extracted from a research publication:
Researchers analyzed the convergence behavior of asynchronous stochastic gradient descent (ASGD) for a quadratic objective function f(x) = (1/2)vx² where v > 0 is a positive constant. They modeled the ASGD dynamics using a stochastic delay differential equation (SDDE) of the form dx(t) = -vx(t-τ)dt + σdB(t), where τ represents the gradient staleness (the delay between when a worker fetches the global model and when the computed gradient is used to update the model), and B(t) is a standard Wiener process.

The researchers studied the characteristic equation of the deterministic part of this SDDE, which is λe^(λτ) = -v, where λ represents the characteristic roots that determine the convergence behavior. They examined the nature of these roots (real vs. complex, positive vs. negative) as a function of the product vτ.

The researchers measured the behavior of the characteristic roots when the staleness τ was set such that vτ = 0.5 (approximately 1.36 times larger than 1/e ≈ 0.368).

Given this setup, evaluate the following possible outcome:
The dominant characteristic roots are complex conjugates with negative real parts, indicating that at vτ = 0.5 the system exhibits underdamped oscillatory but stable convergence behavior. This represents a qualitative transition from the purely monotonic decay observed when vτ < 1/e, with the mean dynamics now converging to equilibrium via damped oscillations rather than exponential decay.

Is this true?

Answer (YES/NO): YES